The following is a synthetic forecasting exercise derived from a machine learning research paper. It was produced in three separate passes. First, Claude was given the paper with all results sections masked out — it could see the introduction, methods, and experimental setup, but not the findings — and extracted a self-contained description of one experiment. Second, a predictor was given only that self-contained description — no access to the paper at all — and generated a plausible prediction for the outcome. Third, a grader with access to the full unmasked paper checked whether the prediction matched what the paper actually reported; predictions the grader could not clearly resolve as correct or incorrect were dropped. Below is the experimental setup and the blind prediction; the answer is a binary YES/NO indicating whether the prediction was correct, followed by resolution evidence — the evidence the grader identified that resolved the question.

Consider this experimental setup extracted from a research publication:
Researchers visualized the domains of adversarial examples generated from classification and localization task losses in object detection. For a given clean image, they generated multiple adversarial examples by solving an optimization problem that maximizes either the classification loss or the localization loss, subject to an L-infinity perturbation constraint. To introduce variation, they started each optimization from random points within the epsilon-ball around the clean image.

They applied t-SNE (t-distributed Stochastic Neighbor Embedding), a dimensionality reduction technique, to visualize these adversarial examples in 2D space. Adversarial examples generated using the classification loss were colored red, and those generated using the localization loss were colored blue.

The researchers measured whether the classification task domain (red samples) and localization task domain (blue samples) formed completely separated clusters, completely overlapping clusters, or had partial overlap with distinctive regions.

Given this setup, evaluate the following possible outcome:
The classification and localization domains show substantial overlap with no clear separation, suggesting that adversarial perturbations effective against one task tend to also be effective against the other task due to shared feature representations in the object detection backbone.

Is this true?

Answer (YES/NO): NO